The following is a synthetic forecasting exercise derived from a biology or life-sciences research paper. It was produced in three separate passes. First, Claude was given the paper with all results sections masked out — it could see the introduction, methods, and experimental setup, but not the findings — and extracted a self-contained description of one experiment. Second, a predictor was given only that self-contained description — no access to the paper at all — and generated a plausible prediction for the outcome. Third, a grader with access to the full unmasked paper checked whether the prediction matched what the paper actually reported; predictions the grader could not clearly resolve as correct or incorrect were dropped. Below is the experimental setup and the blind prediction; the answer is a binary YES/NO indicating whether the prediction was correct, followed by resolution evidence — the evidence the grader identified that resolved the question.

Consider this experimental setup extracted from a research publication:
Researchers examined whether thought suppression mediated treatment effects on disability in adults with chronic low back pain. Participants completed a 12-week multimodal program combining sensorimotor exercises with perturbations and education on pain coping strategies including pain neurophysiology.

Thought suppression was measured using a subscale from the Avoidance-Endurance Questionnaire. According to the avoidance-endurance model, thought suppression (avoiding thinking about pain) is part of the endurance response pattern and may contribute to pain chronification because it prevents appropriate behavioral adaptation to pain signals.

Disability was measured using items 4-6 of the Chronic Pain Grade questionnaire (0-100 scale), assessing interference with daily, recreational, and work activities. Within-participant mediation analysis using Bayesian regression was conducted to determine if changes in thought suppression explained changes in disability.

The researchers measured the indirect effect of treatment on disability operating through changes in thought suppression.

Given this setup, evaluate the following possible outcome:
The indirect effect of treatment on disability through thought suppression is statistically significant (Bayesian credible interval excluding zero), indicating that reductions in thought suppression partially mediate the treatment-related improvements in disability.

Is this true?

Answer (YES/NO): NO